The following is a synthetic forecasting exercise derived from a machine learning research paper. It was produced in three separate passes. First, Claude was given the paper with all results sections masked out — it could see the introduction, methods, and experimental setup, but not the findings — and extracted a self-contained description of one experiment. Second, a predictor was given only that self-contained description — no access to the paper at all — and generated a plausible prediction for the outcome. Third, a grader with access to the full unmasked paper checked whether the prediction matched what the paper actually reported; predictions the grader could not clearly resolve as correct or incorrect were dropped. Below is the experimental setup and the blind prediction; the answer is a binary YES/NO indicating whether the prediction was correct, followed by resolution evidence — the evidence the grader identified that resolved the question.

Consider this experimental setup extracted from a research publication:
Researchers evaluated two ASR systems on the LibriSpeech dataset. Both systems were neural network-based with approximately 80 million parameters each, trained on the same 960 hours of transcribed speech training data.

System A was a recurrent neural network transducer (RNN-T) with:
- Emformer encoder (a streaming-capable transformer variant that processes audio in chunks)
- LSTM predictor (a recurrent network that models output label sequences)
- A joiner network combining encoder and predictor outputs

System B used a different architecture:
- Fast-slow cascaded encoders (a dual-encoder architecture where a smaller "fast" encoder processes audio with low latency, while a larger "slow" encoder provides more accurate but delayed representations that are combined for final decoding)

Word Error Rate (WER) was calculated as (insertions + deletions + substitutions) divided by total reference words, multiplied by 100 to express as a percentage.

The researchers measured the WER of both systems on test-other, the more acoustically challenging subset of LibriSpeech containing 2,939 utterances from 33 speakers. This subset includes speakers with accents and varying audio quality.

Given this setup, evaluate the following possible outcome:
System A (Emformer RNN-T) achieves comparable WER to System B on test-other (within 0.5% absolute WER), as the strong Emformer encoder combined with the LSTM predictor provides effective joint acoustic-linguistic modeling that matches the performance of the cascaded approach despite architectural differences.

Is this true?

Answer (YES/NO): NO